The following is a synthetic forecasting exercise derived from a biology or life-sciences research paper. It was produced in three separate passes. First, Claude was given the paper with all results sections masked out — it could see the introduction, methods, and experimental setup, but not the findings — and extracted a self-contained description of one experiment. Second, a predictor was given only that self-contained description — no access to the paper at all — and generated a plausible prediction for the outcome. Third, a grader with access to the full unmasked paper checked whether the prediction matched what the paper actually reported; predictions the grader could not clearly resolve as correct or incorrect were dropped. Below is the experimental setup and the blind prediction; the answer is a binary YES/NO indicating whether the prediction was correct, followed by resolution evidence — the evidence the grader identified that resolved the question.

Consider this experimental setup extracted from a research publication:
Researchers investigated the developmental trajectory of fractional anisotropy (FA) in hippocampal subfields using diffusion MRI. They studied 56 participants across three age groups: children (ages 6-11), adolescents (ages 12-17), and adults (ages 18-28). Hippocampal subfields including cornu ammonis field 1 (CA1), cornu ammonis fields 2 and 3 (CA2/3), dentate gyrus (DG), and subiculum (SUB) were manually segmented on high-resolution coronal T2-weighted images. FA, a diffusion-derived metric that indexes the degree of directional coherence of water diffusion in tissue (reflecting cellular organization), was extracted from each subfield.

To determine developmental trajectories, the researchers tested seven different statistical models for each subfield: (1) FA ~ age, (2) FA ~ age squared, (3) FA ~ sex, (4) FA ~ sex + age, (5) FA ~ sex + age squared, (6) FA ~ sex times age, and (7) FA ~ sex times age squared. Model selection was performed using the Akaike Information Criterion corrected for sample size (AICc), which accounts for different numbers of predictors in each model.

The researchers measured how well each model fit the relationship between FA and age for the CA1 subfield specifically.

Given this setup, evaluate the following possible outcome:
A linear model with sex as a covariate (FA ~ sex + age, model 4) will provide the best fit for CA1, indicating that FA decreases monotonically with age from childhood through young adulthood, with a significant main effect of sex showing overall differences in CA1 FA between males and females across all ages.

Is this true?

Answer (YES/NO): NO